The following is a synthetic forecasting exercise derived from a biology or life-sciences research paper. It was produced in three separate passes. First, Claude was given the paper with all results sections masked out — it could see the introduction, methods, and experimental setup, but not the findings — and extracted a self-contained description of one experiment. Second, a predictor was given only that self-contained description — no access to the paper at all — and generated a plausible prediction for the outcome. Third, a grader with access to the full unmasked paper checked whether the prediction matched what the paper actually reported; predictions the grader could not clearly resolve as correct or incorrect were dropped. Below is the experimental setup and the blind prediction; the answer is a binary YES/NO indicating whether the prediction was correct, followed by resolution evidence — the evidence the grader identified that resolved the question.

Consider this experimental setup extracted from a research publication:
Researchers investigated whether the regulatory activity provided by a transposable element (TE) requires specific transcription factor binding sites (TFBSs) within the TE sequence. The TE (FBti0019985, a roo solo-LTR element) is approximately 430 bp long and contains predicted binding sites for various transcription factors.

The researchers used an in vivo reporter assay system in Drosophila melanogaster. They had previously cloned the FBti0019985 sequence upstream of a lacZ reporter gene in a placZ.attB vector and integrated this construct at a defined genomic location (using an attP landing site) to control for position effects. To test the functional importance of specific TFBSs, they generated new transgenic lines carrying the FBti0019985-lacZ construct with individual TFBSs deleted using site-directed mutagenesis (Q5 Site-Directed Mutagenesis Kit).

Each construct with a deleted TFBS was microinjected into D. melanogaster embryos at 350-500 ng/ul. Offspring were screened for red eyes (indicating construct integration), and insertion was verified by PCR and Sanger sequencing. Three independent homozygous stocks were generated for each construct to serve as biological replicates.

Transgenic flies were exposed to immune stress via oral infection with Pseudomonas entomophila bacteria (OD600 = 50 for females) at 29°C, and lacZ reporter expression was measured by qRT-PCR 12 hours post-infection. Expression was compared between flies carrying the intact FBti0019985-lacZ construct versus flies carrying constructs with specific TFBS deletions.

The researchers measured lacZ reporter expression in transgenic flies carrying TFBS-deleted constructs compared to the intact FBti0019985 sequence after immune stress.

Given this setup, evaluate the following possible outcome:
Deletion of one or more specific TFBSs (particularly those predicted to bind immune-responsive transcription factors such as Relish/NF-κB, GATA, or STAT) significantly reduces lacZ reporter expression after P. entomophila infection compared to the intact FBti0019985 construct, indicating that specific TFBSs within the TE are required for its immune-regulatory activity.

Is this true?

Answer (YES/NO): YES